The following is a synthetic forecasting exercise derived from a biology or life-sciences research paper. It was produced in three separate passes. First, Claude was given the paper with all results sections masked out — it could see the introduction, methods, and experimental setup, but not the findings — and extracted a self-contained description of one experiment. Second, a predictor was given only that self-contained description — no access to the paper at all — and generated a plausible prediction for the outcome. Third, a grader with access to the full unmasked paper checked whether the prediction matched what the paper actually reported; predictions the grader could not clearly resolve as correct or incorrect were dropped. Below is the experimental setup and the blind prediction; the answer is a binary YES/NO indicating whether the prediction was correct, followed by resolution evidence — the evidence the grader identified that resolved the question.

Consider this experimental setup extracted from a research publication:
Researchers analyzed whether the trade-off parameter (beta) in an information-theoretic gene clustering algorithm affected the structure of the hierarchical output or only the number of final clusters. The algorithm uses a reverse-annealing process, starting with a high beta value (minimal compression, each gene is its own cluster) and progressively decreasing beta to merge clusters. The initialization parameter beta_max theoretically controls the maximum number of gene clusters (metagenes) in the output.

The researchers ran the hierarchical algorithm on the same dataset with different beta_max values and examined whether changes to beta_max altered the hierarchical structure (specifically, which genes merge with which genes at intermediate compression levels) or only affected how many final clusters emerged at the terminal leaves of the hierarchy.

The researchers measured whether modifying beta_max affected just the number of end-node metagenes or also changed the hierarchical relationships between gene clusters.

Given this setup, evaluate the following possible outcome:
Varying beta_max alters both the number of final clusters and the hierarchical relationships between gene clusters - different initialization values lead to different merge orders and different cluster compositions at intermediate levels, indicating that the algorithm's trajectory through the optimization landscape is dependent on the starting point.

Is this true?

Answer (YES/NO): NO